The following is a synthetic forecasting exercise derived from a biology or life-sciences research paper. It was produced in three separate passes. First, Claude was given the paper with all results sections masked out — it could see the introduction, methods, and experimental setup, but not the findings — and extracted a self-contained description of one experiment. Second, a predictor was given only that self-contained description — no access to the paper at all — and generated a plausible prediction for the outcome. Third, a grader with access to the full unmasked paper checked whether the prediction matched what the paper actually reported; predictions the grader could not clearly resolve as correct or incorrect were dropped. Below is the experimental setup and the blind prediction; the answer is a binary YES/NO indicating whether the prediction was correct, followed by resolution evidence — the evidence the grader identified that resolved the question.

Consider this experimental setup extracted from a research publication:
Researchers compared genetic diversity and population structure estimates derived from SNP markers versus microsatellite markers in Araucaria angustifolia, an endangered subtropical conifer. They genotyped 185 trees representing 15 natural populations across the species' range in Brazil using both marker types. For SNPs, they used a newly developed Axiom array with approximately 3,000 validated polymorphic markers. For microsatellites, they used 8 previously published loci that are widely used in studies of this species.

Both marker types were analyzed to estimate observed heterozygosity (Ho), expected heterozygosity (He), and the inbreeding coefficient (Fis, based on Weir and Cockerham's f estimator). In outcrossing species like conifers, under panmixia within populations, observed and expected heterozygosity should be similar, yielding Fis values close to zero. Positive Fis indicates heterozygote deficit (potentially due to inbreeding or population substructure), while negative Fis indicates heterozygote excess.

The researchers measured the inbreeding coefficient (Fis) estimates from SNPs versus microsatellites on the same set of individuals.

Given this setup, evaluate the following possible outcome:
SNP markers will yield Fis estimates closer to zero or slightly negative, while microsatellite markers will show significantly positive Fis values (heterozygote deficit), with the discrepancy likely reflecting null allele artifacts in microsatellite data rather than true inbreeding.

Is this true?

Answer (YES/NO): NO